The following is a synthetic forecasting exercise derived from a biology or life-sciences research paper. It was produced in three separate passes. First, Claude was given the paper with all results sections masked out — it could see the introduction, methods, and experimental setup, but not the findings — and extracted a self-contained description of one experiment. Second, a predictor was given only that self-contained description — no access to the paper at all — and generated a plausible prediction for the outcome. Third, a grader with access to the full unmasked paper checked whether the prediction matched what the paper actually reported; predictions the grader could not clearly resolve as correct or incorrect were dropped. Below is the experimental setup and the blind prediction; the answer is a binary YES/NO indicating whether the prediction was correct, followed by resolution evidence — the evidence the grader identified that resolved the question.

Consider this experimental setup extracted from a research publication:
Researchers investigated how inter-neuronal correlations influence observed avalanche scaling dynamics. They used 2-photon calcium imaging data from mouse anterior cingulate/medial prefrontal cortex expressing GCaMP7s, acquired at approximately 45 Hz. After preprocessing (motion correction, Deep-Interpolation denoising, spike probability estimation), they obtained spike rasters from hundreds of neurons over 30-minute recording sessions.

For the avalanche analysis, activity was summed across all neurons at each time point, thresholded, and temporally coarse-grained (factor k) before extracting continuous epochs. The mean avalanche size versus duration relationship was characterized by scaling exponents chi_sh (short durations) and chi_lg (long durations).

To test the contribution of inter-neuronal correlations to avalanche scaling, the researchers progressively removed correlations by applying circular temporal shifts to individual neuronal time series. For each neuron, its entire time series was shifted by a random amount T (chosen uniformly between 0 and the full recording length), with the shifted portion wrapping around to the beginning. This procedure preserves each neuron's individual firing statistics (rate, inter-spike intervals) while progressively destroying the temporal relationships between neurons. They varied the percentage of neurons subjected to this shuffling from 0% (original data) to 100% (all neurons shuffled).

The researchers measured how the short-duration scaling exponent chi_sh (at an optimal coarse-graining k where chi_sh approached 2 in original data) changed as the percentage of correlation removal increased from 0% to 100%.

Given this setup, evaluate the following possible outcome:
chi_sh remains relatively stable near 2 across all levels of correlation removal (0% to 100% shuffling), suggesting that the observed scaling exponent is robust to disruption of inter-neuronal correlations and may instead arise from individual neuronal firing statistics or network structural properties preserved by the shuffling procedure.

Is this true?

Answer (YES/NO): NO